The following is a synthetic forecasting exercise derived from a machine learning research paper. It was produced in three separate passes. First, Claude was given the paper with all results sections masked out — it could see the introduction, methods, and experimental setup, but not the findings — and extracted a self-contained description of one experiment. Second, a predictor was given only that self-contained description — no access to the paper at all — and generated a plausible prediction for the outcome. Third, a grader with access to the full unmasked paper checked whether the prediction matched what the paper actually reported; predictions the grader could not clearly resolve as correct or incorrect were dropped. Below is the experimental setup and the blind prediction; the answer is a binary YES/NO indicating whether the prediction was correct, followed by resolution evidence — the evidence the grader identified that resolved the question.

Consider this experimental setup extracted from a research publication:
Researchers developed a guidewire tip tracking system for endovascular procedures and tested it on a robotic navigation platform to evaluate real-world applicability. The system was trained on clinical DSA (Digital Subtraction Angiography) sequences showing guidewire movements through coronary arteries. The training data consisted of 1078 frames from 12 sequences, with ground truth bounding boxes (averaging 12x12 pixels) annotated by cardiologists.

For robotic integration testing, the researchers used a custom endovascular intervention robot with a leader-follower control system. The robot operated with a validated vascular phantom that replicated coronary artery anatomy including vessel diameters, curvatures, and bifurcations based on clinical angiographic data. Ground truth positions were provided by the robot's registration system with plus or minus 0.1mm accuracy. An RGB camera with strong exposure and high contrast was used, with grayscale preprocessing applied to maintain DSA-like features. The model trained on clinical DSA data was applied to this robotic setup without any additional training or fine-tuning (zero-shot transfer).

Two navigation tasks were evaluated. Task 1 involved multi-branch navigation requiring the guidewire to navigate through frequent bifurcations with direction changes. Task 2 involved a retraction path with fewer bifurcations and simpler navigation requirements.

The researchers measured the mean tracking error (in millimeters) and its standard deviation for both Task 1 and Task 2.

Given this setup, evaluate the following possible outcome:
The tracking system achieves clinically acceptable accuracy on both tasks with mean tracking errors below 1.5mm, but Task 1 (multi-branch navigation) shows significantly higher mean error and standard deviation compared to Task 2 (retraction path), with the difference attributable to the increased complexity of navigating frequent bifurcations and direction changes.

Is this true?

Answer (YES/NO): YES